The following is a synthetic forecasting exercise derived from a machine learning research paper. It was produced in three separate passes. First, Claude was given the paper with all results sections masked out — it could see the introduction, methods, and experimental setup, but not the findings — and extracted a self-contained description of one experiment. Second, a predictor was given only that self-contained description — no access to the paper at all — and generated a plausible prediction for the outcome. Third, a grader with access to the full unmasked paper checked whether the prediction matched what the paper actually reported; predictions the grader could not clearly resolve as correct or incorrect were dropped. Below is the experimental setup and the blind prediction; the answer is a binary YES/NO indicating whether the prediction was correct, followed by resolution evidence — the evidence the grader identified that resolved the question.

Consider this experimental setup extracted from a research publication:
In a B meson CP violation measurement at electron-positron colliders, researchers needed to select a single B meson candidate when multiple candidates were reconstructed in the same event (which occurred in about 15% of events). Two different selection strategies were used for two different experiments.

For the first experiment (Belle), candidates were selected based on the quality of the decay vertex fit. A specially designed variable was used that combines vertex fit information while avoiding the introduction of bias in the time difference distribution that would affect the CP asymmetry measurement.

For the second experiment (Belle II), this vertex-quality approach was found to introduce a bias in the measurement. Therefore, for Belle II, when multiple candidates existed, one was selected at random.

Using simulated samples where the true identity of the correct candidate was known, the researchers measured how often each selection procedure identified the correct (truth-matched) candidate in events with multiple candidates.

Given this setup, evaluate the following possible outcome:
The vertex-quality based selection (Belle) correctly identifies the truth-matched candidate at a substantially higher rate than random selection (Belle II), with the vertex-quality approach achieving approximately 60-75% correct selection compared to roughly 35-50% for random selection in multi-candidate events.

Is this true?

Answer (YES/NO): YES